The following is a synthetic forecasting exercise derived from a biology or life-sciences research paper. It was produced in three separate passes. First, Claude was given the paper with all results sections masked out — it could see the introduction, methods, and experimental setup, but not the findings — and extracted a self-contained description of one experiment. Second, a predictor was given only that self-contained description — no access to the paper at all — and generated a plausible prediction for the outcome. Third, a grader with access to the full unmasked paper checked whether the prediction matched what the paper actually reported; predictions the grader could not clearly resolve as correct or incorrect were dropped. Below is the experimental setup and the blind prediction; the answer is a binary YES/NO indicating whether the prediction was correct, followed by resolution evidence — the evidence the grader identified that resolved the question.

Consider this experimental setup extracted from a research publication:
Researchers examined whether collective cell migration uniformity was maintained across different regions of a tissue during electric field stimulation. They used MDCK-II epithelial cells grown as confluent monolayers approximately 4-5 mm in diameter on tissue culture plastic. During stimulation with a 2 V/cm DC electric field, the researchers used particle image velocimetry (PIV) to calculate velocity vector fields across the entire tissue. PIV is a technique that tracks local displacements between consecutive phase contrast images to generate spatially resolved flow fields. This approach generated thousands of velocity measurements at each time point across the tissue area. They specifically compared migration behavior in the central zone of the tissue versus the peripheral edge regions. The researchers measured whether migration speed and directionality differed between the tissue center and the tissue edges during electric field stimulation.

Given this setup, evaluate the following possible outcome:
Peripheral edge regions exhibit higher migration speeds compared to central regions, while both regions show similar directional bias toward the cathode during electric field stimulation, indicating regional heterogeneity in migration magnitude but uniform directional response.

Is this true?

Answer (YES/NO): NO